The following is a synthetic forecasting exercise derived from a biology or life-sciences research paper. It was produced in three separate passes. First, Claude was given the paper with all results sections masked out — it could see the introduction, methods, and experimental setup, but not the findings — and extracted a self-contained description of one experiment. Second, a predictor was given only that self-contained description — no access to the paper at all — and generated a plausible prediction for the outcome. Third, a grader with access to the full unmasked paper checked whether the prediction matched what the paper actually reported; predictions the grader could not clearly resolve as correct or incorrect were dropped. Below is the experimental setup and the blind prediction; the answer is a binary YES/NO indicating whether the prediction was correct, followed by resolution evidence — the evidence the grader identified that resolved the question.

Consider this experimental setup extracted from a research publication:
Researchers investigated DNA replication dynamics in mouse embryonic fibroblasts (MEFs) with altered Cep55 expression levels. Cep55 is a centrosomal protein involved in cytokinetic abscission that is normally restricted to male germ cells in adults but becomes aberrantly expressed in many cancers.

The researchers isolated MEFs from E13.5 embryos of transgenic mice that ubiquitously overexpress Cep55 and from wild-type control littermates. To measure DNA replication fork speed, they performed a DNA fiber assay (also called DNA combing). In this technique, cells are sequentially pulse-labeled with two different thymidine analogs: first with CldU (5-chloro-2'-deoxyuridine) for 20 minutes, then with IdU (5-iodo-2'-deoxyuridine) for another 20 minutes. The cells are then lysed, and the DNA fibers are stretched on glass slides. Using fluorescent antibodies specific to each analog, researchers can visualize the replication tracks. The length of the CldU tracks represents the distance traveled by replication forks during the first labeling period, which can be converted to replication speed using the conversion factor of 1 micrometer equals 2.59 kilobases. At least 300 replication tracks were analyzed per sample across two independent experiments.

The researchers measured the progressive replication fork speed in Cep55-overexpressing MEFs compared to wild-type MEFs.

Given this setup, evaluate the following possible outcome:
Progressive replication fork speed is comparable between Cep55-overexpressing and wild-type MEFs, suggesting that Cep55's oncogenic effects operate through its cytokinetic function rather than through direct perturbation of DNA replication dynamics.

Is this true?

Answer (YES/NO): NO